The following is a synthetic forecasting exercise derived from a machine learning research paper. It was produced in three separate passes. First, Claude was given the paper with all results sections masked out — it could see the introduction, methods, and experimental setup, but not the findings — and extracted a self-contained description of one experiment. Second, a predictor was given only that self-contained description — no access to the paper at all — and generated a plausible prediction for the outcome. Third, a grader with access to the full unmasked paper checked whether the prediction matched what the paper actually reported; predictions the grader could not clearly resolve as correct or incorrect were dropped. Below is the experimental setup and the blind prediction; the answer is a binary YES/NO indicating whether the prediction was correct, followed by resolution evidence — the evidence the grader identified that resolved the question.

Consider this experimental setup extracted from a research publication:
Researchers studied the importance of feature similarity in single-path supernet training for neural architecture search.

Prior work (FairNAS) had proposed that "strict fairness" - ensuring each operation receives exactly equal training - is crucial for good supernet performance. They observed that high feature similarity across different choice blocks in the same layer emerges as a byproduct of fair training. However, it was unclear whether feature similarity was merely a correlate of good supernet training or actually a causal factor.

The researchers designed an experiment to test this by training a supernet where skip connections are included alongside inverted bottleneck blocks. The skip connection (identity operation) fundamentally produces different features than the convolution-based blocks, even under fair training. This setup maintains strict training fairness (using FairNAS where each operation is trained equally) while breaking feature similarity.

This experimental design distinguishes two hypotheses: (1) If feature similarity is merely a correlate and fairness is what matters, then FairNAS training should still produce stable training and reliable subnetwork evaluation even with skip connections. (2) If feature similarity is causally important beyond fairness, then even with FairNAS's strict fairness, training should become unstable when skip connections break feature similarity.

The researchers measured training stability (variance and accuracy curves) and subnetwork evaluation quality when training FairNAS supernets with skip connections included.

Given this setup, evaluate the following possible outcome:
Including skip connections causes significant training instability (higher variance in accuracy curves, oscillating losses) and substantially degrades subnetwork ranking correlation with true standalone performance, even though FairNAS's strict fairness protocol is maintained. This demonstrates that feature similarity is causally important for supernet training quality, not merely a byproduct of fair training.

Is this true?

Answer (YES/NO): YES